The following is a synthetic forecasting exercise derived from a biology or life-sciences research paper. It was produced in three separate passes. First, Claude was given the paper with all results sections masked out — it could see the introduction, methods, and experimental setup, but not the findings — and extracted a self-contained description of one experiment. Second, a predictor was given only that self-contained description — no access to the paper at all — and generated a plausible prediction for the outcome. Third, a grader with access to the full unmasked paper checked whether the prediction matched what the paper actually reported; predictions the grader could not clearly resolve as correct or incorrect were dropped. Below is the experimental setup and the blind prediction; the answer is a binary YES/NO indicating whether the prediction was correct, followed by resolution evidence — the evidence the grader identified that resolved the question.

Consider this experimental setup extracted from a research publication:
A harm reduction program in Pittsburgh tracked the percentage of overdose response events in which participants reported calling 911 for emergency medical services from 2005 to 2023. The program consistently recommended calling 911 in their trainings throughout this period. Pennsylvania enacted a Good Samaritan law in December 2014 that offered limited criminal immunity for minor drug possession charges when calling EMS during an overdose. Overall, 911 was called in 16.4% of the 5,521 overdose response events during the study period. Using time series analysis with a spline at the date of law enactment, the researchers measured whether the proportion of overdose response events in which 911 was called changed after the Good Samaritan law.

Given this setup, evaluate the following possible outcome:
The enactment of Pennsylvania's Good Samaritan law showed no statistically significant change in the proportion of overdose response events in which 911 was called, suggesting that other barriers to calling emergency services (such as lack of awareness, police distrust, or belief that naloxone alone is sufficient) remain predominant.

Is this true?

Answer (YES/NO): NO